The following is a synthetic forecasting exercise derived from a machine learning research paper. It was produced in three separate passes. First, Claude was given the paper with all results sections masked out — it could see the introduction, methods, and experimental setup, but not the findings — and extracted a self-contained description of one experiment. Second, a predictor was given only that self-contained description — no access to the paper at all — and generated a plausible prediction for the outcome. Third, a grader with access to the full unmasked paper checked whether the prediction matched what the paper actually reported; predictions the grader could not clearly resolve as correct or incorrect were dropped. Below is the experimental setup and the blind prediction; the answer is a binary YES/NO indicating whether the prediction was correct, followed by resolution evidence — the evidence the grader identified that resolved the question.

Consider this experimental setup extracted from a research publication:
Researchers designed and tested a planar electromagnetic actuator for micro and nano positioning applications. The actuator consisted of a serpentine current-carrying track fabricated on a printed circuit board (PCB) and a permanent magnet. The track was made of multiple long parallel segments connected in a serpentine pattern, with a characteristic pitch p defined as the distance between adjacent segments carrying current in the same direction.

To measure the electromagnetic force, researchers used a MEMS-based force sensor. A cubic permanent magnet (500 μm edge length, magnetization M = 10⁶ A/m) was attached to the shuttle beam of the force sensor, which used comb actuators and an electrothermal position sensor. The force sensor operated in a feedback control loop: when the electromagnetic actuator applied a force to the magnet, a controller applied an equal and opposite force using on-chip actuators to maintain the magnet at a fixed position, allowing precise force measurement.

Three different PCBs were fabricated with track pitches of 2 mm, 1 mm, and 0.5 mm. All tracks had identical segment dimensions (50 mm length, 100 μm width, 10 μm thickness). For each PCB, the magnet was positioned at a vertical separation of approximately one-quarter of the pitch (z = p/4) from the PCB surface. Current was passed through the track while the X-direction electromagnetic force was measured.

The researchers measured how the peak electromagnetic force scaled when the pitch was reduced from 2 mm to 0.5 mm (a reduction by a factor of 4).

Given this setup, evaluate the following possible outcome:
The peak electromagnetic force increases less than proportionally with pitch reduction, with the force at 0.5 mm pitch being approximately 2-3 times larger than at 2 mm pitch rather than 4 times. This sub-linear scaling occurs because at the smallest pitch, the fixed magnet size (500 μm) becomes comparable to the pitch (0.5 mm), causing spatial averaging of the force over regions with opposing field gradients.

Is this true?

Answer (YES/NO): NO